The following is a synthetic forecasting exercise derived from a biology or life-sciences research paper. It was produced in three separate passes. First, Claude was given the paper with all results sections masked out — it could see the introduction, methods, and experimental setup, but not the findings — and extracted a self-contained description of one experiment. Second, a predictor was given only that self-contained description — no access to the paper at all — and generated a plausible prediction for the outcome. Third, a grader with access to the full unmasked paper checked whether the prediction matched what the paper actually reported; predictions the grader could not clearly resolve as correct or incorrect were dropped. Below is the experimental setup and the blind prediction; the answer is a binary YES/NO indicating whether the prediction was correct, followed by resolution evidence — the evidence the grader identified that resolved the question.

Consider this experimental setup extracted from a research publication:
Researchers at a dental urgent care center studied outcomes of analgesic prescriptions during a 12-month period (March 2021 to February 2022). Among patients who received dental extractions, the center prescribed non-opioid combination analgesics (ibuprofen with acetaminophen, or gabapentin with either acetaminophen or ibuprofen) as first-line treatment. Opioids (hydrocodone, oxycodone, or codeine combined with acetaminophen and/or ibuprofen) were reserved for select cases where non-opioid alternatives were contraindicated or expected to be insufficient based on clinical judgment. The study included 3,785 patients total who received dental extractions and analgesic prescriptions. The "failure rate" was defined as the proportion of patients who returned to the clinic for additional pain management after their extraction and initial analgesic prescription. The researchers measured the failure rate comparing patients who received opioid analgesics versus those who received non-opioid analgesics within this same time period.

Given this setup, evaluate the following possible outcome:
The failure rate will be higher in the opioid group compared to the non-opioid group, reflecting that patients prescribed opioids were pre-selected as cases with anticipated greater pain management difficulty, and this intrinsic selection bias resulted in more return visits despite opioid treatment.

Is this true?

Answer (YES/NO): YES